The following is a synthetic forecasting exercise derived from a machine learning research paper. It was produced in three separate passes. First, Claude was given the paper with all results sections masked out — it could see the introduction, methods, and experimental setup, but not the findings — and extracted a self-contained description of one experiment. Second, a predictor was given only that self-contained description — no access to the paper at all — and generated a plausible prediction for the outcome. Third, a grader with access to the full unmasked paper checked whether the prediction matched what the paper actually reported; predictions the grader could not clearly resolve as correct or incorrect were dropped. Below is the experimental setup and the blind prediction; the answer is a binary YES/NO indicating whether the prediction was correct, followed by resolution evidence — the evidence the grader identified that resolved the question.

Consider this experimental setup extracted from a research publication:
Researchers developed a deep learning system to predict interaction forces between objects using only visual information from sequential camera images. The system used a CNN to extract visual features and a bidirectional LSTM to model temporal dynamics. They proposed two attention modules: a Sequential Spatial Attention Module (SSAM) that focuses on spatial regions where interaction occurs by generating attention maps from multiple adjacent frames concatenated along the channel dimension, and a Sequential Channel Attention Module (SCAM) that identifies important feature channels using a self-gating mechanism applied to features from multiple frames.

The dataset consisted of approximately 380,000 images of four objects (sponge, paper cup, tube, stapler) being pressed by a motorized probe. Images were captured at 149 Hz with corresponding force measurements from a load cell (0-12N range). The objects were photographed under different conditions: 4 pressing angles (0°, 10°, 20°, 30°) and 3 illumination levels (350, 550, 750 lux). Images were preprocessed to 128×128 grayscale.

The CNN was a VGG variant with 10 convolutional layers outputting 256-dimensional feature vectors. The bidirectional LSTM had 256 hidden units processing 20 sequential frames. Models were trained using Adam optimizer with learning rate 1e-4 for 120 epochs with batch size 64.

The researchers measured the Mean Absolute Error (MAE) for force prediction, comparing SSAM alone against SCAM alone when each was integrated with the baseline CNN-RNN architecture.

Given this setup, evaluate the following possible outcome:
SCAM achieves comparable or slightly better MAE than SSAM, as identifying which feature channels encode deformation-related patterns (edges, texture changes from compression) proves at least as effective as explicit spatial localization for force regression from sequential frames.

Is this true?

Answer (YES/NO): YES